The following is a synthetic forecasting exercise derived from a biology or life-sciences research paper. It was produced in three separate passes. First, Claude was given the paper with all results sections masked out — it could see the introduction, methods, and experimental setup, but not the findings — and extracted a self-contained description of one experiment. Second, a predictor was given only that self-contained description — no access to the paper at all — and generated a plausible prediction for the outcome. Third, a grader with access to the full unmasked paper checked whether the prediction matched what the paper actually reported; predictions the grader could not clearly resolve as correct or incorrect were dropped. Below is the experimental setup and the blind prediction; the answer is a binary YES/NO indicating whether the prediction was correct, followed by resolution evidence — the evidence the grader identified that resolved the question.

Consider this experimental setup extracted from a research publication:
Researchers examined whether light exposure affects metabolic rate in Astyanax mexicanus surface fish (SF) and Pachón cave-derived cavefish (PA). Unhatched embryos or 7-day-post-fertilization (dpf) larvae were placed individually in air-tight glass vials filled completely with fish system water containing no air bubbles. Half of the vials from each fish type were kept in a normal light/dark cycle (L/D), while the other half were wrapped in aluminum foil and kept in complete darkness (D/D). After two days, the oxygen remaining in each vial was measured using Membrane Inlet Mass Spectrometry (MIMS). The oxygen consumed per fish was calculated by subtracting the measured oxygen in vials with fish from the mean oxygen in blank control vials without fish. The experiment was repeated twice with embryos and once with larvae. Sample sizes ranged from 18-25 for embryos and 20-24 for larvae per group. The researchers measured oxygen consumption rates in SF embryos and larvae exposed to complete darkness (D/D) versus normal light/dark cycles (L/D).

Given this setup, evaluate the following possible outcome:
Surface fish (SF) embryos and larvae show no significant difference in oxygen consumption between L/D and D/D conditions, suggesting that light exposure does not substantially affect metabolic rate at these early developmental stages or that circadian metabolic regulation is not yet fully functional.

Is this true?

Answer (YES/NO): NO